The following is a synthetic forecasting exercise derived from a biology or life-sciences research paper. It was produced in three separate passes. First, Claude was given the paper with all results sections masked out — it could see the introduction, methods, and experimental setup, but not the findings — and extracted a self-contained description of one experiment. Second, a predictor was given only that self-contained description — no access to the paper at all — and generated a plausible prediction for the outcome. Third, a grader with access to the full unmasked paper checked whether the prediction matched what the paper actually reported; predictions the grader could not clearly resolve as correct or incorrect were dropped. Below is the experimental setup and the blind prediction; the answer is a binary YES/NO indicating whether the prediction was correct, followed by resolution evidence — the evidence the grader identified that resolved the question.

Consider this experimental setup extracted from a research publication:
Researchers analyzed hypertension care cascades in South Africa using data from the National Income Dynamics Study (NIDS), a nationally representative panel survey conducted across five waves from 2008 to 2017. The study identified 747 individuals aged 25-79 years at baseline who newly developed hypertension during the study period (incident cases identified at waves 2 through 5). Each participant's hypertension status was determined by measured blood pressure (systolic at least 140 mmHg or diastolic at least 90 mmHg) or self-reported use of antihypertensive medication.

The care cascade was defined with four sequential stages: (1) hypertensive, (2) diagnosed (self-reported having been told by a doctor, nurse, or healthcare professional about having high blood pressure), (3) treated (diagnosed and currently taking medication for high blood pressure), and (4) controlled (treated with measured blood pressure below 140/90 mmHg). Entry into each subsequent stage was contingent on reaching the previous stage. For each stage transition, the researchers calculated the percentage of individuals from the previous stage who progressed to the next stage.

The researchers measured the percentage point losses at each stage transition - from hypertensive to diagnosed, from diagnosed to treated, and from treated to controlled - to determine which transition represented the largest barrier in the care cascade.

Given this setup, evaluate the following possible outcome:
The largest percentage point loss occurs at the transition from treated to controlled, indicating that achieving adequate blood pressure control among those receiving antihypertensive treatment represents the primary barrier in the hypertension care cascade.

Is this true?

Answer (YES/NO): NO